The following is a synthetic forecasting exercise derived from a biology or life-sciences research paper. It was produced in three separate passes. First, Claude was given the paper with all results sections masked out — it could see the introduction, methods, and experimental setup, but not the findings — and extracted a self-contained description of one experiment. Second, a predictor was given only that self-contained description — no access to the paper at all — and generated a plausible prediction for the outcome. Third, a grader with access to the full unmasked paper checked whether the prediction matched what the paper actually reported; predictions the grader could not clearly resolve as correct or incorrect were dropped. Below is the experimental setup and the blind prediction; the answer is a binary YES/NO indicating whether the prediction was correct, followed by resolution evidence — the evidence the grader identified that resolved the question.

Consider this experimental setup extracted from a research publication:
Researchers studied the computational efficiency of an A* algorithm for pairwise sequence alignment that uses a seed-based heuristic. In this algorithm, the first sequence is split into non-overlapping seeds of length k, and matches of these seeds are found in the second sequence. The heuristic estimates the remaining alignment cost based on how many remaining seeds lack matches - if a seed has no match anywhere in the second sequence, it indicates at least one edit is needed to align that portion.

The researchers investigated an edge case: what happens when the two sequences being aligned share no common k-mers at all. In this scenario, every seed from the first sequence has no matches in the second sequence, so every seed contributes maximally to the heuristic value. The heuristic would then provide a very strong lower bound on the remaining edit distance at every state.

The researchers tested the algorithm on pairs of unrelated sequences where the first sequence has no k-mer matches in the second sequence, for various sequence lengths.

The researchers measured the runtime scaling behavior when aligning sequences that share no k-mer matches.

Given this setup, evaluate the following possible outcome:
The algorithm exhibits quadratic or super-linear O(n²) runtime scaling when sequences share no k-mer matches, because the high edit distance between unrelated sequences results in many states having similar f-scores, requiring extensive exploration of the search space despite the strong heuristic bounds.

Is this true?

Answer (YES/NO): NO